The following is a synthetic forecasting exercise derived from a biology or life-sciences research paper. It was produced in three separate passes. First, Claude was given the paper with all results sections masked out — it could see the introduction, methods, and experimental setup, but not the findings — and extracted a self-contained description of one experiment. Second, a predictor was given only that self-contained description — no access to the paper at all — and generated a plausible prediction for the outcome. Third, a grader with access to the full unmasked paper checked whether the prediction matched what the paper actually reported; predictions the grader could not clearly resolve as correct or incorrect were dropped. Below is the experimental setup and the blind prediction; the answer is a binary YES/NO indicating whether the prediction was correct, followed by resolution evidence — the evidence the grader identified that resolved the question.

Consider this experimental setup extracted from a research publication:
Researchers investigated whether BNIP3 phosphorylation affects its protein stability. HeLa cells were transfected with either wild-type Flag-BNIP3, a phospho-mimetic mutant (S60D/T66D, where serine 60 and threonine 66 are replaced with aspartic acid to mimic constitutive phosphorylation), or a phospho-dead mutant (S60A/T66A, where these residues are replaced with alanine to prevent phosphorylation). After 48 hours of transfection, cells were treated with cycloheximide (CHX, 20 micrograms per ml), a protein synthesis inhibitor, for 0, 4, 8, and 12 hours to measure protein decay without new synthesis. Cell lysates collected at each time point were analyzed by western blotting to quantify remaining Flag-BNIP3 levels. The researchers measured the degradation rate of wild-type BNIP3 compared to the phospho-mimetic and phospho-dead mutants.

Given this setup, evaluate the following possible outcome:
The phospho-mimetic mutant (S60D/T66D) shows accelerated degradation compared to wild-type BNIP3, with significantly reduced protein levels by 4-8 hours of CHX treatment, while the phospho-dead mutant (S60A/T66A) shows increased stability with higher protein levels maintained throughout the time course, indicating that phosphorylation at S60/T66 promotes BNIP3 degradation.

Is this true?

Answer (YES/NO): NO